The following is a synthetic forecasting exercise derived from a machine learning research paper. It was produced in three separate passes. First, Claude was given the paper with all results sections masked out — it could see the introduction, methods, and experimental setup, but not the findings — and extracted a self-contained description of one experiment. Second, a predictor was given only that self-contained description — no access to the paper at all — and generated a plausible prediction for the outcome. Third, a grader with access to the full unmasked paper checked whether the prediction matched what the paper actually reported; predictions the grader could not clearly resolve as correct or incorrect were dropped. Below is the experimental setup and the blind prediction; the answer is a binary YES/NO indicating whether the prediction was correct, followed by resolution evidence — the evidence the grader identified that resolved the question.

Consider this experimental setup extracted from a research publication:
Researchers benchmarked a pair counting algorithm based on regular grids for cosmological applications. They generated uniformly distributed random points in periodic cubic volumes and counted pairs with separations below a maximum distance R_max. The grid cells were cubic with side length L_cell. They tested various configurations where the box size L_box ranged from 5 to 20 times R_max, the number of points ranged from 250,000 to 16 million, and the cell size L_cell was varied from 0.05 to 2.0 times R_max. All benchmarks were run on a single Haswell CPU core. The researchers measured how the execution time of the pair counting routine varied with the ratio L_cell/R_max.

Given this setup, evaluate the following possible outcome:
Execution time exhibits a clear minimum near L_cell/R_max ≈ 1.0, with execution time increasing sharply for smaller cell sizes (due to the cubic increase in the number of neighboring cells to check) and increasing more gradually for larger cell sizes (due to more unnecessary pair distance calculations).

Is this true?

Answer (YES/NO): NO